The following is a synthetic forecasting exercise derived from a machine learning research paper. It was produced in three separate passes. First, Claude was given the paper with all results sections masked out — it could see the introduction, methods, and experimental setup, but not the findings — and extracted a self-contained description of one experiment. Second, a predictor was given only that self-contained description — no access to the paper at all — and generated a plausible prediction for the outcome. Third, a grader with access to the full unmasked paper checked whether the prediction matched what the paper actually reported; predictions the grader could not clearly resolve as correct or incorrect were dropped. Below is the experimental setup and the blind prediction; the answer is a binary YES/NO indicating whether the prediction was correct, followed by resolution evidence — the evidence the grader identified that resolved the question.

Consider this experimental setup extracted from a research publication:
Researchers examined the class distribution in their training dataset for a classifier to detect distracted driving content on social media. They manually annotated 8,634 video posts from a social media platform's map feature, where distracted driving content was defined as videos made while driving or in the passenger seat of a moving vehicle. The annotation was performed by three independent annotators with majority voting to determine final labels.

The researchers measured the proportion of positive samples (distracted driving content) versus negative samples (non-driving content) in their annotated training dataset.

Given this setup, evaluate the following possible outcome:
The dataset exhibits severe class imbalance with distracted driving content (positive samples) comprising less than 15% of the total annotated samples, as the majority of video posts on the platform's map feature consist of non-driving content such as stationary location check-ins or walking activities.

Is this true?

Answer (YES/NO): NO